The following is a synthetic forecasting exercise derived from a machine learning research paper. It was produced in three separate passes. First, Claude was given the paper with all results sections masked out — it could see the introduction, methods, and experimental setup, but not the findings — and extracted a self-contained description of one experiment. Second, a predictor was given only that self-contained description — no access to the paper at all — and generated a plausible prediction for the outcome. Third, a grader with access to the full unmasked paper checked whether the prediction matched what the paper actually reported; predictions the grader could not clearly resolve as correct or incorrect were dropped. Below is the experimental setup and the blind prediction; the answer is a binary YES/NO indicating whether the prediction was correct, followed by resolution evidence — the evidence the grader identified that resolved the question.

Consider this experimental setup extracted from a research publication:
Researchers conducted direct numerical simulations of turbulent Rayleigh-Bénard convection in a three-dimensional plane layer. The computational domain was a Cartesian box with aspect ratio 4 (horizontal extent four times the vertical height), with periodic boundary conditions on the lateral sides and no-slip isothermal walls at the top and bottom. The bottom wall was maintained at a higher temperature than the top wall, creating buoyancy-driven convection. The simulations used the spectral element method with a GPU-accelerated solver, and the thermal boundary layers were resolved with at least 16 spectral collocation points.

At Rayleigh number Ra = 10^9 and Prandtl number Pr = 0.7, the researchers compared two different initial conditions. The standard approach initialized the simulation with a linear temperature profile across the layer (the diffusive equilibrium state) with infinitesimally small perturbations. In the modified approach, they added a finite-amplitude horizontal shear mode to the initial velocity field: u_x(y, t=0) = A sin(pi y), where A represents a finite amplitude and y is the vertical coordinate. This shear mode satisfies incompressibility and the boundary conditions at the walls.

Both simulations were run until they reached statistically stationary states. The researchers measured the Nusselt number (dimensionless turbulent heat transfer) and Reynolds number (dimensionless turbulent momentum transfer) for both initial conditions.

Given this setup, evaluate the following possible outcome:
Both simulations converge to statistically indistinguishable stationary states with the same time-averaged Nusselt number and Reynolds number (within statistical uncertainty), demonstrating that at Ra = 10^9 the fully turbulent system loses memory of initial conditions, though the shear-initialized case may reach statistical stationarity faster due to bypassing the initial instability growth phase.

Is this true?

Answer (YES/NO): NO